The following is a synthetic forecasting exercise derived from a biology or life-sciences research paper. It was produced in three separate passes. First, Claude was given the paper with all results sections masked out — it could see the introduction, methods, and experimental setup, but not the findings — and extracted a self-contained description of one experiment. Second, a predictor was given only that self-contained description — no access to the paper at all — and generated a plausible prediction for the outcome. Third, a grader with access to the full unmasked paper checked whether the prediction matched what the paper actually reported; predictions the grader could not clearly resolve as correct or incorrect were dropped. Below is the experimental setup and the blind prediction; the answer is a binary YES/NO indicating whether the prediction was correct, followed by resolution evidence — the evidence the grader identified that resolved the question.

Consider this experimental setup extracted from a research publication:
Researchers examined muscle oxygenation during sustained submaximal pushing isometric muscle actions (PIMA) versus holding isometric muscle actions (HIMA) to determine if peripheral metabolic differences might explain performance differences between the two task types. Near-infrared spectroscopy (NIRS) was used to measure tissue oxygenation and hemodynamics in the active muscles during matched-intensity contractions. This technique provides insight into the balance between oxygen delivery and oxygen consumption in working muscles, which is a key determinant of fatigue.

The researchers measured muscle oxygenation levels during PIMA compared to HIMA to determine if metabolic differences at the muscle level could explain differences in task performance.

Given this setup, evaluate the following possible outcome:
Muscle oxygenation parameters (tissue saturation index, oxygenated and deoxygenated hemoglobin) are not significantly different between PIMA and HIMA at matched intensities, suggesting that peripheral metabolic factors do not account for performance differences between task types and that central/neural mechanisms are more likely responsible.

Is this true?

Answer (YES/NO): YES